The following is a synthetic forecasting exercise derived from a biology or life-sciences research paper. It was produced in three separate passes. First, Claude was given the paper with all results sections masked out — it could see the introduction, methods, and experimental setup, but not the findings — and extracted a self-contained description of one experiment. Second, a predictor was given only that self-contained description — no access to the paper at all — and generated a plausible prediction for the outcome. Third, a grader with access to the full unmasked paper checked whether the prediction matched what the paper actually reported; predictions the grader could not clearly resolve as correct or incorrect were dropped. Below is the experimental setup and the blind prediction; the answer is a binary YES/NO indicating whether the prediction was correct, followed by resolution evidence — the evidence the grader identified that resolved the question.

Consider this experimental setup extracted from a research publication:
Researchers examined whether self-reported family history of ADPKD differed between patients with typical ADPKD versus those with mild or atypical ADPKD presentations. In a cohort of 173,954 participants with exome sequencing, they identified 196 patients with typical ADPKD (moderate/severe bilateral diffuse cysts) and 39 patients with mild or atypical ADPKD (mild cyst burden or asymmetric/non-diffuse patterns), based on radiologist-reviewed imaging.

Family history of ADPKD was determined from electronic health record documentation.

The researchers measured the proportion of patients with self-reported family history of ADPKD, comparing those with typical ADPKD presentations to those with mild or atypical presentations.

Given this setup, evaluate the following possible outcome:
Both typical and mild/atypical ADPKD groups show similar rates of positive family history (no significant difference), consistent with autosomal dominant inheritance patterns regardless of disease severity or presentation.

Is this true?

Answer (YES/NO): NO